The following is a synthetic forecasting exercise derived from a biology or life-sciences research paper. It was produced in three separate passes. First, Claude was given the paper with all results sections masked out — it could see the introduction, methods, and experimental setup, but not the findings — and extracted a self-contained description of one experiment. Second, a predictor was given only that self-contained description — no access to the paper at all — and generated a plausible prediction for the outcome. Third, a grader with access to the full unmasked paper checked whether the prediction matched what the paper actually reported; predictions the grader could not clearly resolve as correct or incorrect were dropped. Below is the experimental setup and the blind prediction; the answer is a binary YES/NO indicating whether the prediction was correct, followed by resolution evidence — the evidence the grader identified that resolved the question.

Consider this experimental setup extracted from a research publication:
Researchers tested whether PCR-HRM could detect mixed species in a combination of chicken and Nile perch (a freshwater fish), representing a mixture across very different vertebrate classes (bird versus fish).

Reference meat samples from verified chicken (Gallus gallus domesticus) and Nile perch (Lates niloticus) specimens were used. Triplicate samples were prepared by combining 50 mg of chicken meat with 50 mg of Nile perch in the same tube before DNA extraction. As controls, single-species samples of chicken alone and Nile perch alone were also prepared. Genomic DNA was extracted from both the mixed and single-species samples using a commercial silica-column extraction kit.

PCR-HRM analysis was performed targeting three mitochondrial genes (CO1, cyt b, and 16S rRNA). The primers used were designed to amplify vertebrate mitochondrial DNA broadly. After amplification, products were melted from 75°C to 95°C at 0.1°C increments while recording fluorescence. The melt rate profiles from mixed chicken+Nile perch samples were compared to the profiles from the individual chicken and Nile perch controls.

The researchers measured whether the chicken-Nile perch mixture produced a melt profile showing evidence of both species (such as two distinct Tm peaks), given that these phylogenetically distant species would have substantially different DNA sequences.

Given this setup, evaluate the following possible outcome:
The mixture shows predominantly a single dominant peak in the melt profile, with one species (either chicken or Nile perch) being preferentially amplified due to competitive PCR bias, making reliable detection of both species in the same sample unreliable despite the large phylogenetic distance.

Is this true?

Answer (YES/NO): NO